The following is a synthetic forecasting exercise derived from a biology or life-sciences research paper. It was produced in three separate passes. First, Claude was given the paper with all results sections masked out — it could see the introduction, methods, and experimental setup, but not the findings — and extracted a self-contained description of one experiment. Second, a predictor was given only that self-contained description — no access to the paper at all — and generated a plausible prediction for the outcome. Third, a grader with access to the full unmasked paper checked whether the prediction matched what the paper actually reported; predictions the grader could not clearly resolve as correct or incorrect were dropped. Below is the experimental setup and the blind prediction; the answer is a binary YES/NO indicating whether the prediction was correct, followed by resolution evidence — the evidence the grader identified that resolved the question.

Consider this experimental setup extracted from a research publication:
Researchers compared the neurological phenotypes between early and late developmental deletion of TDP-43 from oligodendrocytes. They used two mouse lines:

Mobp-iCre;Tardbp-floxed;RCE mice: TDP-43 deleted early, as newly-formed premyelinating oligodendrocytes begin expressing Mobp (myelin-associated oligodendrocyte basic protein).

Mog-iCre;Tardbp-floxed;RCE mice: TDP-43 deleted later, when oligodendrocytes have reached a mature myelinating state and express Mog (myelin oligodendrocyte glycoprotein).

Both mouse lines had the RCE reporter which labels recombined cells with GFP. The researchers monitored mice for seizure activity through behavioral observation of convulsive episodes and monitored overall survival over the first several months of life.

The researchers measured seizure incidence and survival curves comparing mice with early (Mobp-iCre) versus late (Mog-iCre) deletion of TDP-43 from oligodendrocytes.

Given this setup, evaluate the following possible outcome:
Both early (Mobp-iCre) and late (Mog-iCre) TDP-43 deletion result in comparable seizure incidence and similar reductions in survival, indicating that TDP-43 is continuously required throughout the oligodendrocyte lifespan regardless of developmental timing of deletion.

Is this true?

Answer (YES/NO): NO